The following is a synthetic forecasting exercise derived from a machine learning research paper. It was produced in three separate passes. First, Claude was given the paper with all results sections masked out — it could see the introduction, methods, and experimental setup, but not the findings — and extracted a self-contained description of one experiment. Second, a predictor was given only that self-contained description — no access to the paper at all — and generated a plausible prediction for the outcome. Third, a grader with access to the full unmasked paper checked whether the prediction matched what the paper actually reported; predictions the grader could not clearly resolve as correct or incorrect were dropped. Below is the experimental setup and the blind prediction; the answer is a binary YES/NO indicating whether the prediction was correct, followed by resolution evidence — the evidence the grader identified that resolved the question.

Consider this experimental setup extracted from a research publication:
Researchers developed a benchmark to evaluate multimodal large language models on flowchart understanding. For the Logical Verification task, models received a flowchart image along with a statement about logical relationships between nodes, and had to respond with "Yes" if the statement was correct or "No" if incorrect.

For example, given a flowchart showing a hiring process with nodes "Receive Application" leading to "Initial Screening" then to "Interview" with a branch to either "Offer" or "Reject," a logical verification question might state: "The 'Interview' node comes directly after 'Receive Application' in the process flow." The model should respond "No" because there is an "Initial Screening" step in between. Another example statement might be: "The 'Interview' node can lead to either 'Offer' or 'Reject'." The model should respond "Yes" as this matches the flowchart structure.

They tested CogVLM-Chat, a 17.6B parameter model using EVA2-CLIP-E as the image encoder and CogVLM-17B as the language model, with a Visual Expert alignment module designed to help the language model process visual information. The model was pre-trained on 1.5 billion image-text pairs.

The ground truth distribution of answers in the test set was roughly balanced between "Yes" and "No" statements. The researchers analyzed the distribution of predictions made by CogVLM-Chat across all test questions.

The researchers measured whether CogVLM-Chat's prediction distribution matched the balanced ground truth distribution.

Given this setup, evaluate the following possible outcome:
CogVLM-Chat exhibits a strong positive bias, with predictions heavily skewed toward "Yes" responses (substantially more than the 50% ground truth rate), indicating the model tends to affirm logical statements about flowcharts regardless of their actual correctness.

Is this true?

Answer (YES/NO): YES